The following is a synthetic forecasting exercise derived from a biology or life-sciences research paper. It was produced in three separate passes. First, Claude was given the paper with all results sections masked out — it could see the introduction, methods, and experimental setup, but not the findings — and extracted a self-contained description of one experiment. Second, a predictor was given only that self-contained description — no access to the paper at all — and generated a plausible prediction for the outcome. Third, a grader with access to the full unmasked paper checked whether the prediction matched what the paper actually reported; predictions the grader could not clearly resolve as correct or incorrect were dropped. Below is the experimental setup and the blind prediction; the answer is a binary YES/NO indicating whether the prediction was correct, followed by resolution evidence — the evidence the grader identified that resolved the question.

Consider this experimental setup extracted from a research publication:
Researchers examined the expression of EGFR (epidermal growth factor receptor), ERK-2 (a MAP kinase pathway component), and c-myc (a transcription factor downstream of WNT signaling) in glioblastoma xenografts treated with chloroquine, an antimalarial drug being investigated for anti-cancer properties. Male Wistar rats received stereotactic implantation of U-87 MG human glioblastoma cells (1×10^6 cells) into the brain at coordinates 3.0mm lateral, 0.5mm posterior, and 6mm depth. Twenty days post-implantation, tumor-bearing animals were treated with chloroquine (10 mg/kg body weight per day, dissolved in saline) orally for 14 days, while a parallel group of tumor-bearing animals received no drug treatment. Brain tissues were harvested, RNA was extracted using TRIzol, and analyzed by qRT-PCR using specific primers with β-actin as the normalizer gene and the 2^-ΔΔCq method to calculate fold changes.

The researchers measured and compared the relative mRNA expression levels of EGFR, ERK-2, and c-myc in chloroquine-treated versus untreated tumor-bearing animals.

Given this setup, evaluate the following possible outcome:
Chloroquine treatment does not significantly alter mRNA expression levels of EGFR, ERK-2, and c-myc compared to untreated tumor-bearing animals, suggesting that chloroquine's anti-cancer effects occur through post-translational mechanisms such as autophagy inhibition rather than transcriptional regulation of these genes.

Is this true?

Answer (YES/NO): NO